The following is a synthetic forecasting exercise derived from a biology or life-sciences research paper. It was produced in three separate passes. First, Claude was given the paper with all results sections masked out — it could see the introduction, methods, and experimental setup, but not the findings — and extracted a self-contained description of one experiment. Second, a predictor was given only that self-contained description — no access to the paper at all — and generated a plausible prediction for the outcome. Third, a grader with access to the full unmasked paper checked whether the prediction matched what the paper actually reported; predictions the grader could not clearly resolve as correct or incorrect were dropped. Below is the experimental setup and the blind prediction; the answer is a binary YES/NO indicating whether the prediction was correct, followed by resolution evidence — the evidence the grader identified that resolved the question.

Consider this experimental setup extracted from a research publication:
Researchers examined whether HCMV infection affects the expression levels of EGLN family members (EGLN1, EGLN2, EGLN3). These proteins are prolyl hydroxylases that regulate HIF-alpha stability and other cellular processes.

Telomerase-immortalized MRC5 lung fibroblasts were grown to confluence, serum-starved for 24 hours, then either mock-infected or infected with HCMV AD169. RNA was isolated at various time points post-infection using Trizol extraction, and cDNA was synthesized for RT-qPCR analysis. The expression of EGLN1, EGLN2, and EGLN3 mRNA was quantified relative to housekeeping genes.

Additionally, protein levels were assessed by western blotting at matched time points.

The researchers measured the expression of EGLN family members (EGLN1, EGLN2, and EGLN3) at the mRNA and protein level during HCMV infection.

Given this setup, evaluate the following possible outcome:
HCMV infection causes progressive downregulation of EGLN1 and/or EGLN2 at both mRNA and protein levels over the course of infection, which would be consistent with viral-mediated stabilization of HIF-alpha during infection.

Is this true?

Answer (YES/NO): NO